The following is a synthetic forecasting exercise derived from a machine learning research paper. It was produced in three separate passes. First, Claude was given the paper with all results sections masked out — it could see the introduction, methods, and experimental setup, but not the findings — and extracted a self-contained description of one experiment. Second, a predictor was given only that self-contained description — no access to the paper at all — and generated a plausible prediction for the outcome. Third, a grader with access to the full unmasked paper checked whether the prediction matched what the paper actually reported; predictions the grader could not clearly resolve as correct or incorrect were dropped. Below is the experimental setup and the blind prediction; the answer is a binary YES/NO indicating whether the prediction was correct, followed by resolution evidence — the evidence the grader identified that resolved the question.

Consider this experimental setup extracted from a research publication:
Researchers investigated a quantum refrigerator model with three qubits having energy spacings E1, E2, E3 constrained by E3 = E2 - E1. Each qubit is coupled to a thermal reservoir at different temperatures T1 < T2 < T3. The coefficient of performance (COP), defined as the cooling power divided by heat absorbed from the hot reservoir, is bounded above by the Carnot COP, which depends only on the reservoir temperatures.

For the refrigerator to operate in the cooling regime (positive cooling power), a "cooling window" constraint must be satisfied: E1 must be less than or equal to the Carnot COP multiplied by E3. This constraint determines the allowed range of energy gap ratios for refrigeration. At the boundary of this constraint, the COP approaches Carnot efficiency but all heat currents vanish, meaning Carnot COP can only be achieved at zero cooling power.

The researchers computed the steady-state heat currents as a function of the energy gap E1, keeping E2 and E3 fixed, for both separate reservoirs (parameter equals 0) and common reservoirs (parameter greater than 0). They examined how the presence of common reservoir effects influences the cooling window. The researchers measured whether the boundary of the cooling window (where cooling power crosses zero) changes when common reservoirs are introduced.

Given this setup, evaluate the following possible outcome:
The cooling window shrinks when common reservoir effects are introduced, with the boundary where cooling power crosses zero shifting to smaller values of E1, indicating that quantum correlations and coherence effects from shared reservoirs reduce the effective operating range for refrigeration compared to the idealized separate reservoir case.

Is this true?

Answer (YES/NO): NO